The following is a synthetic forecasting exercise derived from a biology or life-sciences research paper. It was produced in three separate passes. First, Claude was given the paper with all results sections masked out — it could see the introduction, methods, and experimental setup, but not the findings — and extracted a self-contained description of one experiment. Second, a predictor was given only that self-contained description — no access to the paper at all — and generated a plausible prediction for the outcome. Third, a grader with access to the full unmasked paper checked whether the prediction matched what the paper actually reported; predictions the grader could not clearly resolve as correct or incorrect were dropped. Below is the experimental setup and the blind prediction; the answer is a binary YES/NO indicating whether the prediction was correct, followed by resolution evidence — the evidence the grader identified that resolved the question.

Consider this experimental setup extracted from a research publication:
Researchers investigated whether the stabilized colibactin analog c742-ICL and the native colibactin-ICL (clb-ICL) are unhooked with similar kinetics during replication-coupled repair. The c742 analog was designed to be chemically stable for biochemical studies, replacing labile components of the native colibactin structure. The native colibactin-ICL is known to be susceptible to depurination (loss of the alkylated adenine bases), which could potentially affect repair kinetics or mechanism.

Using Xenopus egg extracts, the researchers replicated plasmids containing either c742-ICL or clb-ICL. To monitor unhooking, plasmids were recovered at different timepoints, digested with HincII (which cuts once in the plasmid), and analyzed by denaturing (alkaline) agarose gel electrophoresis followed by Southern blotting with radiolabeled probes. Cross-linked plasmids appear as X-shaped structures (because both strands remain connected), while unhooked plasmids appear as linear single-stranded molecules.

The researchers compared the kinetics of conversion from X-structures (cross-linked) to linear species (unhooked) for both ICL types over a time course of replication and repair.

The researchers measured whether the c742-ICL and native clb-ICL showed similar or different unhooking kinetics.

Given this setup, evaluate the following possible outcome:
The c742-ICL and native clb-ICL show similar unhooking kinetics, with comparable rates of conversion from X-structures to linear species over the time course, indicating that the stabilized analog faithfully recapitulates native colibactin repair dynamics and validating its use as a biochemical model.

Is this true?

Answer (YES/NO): YES